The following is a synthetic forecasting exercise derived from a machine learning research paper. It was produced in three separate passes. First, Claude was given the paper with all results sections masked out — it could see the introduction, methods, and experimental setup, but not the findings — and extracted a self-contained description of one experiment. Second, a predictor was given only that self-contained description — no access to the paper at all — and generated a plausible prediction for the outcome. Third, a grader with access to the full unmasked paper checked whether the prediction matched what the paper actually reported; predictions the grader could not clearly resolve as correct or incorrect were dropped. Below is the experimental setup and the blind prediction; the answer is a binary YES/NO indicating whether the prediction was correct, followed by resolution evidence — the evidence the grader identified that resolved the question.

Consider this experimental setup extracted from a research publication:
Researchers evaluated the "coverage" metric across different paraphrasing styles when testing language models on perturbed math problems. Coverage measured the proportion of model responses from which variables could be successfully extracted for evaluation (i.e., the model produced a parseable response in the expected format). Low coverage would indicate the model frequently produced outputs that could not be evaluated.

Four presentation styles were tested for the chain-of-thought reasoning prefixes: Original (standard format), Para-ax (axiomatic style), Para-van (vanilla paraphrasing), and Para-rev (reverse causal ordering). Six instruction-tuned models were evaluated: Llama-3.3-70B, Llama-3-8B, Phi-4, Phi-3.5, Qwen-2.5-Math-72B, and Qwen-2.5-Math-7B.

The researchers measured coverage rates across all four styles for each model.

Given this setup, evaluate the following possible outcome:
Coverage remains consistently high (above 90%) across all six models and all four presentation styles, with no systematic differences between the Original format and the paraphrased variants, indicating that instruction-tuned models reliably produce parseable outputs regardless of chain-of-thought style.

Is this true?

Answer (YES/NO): NO